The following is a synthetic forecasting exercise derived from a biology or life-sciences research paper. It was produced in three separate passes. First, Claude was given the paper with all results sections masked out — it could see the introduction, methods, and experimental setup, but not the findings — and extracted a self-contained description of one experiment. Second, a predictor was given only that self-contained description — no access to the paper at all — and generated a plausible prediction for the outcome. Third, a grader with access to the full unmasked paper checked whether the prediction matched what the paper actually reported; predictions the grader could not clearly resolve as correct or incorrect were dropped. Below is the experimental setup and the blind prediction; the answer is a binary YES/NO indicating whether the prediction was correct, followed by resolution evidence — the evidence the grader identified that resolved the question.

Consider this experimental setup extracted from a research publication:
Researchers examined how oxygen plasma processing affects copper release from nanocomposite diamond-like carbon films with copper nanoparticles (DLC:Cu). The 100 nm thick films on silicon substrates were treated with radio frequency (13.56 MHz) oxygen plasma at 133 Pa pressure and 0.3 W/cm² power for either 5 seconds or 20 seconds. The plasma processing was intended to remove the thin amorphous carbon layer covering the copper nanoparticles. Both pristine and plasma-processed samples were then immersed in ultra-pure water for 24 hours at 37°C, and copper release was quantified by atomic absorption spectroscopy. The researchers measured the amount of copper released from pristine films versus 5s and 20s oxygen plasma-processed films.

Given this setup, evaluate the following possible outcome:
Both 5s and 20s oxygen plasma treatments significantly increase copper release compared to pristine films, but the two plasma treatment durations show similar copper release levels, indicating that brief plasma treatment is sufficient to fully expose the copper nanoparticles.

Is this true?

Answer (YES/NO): NO